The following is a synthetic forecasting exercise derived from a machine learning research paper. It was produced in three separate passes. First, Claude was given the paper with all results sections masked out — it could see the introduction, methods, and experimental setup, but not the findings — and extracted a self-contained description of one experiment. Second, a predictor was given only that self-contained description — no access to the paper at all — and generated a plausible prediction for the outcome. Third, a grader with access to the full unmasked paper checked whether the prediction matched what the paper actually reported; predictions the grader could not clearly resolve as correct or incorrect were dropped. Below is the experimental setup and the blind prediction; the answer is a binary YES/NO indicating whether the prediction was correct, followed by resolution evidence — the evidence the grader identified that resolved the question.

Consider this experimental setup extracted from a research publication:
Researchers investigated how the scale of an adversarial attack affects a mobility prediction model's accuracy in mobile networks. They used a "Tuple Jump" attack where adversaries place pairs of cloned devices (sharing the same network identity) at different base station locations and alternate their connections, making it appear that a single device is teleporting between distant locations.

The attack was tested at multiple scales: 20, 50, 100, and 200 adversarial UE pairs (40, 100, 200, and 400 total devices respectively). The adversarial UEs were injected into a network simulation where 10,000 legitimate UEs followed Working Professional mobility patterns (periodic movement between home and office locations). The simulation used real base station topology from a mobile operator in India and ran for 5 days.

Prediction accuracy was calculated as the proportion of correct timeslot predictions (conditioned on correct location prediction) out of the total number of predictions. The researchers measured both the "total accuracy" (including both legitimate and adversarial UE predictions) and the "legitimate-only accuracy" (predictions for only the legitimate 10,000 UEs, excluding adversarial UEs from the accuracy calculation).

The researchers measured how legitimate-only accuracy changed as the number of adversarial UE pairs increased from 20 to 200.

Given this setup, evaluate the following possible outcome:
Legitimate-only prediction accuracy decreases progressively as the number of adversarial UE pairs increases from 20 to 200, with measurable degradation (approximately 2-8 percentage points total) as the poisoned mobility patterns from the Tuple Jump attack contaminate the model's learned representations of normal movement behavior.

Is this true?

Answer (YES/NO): NO